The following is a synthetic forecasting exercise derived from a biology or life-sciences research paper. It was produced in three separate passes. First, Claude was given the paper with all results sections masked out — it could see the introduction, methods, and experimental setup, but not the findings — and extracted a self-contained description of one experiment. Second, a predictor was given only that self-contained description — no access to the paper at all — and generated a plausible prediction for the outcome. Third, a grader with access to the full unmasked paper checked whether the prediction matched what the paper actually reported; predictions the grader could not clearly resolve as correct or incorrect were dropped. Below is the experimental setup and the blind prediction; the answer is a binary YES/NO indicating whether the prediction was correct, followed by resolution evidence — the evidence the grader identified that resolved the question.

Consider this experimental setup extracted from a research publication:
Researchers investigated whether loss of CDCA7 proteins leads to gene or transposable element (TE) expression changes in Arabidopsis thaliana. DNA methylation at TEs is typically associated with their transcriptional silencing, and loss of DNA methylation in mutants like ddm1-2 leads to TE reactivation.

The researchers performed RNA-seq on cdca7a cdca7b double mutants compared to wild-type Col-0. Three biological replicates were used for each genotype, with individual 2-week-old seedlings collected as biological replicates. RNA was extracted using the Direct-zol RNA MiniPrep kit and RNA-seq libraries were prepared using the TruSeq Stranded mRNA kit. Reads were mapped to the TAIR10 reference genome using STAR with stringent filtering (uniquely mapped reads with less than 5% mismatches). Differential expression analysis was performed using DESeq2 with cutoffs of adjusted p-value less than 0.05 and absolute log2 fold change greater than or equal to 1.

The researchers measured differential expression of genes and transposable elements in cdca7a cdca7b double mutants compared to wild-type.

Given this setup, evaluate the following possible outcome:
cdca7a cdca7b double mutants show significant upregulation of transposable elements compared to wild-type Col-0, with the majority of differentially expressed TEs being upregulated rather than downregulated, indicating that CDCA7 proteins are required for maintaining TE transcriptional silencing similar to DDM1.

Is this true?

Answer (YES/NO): YES